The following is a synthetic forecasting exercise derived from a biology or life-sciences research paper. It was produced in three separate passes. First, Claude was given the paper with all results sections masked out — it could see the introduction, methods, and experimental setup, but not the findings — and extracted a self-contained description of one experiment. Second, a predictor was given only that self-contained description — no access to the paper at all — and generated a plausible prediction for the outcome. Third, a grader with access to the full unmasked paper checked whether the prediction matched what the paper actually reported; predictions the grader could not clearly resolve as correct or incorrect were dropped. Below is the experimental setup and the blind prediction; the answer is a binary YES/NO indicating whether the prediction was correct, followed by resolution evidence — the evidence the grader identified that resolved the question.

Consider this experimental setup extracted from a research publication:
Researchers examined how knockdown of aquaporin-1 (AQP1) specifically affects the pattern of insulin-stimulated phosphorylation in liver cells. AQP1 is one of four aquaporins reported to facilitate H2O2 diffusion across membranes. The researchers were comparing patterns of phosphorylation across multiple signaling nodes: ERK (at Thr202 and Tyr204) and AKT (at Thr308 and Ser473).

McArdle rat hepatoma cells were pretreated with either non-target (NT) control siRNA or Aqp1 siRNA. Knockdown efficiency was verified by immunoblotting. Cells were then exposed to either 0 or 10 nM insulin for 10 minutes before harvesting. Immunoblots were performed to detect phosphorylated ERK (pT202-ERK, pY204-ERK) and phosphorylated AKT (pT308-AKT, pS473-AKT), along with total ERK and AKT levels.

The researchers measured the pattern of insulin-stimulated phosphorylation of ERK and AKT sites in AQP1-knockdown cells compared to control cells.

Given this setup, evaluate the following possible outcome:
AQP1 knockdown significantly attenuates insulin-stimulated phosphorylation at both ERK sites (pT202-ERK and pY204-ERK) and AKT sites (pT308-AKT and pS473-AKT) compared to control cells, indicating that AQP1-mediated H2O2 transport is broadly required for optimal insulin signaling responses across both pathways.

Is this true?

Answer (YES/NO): NO